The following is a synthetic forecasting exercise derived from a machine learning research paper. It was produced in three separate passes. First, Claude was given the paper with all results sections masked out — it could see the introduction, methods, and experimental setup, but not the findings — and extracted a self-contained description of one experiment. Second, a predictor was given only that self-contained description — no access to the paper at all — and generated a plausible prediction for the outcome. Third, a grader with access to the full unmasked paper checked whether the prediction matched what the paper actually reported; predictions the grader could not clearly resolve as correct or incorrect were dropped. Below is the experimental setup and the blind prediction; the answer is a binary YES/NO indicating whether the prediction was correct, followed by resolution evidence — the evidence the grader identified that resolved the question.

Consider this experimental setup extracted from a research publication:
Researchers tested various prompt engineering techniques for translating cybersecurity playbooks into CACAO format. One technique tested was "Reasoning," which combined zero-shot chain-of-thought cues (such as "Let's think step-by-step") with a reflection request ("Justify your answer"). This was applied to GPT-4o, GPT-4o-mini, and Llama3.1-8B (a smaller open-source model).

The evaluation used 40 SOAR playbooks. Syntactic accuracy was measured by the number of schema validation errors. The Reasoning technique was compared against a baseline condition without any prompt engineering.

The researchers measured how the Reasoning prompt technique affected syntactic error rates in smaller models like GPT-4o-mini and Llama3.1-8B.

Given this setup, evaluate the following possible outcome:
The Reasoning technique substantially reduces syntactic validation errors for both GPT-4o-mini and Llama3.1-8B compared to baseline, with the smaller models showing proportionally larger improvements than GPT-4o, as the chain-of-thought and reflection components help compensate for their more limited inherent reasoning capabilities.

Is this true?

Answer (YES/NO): NO